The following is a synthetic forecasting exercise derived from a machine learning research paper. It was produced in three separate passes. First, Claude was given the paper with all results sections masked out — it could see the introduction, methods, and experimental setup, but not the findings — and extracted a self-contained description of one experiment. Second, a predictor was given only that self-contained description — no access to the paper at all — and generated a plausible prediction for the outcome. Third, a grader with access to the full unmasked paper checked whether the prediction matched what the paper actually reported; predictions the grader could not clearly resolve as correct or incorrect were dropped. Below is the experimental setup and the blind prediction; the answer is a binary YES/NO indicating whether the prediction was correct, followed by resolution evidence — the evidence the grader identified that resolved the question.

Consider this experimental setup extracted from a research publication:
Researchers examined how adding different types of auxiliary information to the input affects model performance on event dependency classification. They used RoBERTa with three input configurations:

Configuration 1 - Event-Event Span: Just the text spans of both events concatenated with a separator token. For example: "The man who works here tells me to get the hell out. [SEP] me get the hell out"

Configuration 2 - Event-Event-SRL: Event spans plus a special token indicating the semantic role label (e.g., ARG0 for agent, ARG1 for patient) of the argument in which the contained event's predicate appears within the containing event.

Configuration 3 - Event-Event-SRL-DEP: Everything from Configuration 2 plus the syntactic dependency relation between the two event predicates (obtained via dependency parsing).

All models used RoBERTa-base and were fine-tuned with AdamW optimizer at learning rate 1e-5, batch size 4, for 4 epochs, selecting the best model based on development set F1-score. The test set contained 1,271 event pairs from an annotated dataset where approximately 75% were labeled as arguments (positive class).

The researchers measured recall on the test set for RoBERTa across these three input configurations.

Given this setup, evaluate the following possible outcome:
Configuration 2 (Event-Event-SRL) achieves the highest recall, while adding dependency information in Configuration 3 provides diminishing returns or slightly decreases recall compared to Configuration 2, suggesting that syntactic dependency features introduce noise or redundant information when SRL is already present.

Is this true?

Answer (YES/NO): YES